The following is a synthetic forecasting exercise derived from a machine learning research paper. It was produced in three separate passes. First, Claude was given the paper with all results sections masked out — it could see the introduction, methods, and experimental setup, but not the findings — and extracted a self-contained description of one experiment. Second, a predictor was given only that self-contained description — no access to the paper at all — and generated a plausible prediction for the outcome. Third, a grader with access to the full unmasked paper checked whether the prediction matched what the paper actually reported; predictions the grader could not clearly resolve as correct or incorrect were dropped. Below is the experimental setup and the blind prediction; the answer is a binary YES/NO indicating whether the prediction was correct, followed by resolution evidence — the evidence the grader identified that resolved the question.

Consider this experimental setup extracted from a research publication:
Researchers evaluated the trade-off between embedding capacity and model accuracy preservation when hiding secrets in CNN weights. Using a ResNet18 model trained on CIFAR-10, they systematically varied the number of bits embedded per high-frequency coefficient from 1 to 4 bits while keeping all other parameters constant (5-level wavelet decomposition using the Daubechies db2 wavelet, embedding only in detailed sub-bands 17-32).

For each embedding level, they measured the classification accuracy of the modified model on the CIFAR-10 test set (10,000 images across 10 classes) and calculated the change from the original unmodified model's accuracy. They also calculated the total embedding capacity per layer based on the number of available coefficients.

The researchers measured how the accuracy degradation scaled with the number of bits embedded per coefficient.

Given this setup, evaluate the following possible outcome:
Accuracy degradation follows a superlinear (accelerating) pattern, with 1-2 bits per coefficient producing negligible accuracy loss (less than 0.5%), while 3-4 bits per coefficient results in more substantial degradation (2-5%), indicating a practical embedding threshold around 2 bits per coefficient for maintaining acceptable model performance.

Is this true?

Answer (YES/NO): NO